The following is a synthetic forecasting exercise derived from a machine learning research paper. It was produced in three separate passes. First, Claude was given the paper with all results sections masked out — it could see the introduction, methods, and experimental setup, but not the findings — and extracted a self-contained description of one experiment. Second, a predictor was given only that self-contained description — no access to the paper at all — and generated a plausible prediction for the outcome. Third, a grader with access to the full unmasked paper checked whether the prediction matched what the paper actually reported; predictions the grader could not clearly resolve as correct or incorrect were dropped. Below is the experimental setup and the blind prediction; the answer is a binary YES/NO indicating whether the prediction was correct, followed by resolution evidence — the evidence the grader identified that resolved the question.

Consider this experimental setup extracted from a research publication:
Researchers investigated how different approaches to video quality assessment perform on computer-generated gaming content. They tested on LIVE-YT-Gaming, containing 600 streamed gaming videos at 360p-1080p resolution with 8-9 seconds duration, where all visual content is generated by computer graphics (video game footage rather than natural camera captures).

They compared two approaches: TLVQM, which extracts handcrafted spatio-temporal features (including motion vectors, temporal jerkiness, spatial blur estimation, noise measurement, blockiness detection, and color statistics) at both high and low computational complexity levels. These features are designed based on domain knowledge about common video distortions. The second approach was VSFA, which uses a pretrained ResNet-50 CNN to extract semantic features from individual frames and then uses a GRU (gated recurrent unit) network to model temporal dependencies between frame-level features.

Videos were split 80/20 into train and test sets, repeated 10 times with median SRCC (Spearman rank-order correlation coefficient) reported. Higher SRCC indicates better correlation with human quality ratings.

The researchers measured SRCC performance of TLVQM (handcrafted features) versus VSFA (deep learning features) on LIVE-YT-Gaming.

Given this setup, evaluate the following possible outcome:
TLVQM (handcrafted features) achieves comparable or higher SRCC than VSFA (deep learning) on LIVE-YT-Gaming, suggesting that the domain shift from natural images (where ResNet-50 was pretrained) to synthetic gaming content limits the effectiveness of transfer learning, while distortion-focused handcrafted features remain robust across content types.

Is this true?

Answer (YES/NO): NO